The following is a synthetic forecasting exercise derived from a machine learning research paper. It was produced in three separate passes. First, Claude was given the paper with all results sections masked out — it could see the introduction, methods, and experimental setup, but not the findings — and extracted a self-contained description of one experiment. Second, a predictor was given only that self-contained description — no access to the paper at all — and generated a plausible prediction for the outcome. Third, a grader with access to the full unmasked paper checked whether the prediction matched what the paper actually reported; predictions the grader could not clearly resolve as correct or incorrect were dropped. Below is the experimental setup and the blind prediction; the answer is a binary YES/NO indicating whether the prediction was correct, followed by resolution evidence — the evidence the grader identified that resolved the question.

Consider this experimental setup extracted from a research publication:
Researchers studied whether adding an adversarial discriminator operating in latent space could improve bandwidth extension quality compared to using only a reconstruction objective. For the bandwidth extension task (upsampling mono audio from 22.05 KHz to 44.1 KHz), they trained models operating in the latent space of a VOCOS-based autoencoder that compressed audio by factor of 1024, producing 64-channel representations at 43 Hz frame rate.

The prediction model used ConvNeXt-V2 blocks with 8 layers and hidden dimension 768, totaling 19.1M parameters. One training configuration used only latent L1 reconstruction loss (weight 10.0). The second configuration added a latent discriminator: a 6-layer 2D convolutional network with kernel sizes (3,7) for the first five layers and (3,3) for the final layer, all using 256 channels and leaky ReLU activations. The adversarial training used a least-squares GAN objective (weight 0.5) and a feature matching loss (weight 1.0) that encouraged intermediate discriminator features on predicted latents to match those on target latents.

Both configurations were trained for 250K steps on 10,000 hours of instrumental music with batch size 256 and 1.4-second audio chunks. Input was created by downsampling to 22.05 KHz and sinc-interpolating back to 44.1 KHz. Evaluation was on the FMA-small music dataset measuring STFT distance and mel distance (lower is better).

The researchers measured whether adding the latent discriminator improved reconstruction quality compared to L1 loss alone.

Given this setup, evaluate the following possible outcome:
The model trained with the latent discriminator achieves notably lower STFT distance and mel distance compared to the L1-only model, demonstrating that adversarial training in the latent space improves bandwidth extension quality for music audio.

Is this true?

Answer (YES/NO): NO